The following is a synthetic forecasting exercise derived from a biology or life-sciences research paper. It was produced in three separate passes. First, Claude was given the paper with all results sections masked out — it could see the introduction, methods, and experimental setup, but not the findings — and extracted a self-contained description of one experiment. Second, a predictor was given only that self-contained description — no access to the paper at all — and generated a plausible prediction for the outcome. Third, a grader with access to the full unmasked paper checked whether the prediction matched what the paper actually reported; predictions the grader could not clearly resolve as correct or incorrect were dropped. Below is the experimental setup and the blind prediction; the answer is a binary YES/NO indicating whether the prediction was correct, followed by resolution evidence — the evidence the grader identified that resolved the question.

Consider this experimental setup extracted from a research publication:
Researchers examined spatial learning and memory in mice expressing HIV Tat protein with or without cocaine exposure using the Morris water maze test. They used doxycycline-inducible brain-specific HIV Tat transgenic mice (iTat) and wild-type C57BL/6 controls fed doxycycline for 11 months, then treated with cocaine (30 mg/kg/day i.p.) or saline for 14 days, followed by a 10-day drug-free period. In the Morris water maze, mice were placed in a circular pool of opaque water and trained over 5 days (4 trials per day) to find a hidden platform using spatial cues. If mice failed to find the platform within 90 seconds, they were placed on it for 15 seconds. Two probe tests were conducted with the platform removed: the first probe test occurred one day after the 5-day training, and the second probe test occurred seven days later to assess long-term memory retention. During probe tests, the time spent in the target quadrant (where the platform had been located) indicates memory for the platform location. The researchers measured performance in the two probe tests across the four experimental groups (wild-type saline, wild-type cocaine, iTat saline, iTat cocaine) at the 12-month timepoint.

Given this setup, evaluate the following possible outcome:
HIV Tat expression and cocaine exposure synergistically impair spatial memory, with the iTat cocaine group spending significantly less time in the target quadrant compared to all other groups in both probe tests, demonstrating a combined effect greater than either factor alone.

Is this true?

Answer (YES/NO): NO